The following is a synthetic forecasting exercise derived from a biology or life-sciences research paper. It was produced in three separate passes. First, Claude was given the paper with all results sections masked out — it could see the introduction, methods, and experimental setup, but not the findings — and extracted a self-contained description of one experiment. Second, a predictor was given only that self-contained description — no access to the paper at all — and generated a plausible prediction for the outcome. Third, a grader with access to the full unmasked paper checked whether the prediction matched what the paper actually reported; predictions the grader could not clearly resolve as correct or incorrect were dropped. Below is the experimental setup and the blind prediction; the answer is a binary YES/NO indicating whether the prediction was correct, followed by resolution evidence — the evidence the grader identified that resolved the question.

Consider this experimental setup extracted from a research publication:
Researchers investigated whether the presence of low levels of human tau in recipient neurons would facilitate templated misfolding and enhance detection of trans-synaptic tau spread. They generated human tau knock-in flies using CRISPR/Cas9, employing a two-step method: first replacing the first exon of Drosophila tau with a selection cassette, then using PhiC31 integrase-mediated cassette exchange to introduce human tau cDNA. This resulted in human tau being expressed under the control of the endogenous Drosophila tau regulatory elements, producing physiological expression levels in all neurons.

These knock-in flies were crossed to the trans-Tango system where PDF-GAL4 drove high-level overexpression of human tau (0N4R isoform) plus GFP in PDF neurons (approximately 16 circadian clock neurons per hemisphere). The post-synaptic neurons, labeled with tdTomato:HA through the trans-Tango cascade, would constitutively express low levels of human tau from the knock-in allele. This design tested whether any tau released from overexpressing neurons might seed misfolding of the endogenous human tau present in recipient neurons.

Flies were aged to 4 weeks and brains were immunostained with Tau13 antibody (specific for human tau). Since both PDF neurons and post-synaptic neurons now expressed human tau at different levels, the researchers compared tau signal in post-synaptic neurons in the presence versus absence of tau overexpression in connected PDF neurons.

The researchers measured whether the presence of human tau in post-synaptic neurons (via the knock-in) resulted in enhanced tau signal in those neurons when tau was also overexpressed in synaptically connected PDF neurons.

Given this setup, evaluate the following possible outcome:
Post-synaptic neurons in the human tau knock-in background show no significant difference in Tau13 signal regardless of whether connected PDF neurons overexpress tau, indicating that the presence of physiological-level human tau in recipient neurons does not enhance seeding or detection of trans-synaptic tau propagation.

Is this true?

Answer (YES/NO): YES